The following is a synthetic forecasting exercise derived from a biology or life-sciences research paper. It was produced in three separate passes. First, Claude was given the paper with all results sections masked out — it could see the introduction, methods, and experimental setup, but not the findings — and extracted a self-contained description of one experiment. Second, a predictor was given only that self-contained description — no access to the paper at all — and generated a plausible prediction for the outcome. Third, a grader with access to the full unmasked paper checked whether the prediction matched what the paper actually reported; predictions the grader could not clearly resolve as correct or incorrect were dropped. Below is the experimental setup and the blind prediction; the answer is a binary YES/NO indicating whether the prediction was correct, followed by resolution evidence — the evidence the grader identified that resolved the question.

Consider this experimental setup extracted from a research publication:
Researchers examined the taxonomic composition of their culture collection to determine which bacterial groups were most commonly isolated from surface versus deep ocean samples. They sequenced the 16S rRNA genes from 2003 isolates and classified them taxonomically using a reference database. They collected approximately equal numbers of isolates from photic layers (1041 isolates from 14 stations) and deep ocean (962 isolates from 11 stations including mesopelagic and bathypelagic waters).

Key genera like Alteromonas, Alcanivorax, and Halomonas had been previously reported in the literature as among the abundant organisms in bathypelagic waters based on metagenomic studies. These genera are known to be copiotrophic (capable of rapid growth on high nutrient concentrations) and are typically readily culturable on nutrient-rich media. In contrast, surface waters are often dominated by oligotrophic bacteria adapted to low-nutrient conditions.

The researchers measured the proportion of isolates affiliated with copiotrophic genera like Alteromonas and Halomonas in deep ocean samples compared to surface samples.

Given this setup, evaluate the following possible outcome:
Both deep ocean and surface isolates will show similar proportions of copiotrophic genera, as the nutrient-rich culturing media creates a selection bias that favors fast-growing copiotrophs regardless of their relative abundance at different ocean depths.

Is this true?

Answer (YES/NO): YES